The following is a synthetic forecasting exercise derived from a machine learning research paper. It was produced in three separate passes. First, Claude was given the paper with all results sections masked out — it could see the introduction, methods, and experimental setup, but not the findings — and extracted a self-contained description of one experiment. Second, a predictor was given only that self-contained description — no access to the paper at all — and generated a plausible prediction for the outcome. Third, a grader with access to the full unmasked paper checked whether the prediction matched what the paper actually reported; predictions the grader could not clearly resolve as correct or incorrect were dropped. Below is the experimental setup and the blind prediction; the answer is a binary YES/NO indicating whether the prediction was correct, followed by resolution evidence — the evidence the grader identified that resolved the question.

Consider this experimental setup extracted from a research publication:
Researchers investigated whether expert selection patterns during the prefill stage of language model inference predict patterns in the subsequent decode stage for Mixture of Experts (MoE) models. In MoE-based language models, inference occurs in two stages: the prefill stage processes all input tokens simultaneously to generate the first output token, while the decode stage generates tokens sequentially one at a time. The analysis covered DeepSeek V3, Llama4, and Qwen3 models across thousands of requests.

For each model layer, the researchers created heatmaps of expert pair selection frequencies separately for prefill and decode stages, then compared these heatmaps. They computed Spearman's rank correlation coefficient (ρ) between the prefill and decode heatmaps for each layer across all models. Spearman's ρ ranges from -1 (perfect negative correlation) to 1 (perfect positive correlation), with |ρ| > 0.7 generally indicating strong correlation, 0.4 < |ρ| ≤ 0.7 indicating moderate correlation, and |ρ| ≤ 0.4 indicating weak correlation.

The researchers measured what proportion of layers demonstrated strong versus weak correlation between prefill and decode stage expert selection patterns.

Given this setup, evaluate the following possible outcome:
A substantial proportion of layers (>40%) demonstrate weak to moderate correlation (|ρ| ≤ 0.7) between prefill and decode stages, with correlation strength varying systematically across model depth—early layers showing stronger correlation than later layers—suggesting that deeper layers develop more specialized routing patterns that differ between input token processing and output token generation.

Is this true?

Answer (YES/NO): NO